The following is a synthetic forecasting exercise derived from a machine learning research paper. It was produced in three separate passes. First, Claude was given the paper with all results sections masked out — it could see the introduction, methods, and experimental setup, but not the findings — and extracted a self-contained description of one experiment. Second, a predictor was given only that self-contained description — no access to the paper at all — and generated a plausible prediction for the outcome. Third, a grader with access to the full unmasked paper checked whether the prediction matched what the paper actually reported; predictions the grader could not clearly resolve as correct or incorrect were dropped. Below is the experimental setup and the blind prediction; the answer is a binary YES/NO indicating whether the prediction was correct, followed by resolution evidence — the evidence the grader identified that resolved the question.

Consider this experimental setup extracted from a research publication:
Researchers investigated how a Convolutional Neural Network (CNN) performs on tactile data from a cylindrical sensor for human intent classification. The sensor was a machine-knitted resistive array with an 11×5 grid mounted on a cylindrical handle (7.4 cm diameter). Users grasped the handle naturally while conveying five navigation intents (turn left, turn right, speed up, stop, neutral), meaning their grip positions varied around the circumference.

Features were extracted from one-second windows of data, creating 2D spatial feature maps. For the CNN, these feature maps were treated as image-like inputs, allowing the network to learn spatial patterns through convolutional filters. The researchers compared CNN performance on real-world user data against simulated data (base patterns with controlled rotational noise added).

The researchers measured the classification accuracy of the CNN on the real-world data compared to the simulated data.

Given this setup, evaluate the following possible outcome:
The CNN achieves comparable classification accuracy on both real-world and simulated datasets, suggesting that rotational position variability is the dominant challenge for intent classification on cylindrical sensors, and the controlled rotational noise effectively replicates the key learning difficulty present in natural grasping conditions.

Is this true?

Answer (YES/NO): NO